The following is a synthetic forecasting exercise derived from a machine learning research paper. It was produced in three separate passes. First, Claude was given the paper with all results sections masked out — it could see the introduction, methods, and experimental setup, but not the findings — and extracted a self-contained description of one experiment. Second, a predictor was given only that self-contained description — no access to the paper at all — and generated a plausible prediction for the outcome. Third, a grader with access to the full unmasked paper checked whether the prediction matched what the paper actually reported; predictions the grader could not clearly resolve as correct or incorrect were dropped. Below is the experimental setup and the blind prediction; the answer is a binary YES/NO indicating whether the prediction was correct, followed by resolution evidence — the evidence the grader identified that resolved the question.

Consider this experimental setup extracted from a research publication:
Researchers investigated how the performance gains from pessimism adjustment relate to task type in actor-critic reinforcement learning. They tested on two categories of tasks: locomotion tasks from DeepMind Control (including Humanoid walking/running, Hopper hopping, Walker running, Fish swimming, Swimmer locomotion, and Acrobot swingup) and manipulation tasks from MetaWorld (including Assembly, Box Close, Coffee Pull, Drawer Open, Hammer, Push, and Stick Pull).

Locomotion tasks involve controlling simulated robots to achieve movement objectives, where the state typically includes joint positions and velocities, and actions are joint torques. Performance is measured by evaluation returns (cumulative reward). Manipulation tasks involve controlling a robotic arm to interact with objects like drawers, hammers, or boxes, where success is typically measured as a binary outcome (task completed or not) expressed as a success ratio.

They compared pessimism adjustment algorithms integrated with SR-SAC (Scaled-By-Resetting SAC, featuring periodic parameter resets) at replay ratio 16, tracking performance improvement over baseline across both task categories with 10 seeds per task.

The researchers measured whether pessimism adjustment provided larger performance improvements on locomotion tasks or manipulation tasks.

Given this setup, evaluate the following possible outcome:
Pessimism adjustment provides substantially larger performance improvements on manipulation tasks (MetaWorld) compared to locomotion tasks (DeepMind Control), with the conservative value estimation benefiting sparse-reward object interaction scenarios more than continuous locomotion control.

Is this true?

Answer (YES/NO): YES